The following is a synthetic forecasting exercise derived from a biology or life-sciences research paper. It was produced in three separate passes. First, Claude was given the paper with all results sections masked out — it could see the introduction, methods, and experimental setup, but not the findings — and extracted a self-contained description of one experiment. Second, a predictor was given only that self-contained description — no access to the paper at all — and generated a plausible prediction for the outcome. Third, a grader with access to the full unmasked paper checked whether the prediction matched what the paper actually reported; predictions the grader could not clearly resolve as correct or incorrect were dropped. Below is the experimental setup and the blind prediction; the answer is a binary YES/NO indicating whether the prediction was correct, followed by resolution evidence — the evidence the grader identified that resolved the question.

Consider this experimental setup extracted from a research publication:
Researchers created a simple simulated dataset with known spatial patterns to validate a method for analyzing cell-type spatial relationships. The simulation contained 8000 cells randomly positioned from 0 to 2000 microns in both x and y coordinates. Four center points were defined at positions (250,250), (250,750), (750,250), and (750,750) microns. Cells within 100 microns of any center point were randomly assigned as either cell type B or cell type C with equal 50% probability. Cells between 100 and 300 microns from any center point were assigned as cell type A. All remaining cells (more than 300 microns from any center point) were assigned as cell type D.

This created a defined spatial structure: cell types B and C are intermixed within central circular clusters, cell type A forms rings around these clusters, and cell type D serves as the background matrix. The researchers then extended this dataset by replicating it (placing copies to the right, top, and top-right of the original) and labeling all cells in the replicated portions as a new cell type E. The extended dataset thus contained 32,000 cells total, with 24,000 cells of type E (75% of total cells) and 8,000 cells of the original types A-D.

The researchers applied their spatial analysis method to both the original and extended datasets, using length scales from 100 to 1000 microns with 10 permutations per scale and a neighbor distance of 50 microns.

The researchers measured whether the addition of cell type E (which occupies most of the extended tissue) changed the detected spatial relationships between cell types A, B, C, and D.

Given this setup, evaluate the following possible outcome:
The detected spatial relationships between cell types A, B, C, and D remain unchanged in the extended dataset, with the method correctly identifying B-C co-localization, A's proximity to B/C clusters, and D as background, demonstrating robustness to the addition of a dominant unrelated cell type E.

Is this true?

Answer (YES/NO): YES